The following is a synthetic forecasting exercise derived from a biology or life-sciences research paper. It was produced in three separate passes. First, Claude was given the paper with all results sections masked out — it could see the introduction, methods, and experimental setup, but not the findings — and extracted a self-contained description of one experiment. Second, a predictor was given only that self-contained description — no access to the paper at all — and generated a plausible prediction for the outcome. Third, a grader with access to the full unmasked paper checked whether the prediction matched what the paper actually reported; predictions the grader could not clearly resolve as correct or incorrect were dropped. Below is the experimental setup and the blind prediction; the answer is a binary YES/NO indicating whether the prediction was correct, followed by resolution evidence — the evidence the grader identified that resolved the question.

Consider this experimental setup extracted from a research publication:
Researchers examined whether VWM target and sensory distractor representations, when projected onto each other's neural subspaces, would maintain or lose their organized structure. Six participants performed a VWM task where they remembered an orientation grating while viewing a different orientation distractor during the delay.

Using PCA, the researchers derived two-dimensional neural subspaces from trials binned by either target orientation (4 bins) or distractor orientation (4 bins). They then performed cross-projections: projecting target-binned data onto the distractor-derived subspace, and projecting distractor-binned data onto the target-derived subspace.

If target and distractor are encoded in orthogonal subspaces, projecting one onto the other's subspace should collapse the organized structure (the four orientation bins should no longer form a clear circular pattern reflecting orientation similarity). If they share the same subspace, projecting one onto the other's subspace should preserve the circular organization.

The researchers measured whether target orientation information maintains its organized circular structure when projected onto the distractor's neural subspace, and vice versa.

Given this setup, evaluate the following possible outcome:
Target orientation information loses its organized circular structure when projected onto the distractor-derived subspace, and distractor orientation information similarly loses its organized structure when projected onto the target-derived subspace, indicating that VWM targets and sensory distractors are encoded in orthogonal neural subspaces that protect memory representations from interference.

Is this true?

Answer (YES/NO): YES